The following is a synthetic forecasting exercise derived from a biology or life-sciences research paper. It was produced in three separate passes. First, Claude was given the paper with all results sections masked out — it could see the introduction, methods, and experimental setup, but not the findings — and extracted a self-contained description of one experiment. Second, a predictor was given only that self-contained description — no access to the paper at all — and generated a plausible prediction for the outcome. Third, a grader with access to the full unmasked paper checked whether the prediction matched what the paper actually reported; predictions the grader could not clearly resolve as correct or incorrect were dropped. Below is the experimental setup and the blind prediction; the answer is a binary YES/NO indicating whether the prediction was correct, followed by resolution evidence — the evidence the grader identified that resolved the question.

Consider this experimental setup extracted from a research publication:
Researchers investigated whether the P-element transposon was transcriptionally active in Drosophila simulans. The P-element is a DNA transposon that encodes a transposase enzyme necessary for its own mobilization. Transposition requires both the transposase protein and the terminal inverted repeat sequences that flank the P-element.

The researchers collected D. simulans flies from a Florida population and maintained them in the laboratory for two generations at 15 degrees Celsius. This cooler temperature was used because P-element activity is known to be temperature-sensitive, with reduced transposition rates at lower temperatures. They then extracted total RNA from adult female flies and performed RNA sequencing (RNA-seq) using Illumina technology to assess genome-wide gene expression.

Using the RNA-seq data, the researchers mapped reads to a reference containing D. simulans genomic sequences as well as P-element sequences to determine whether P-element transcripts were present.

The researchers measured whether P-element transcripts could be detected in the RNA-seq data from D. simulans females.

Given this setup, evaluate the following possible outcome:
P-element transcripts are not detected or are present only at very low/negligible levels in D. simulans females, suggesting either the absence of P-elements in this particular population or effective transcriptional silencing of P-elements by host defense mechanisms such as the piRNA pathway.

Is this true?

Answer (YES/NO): NO